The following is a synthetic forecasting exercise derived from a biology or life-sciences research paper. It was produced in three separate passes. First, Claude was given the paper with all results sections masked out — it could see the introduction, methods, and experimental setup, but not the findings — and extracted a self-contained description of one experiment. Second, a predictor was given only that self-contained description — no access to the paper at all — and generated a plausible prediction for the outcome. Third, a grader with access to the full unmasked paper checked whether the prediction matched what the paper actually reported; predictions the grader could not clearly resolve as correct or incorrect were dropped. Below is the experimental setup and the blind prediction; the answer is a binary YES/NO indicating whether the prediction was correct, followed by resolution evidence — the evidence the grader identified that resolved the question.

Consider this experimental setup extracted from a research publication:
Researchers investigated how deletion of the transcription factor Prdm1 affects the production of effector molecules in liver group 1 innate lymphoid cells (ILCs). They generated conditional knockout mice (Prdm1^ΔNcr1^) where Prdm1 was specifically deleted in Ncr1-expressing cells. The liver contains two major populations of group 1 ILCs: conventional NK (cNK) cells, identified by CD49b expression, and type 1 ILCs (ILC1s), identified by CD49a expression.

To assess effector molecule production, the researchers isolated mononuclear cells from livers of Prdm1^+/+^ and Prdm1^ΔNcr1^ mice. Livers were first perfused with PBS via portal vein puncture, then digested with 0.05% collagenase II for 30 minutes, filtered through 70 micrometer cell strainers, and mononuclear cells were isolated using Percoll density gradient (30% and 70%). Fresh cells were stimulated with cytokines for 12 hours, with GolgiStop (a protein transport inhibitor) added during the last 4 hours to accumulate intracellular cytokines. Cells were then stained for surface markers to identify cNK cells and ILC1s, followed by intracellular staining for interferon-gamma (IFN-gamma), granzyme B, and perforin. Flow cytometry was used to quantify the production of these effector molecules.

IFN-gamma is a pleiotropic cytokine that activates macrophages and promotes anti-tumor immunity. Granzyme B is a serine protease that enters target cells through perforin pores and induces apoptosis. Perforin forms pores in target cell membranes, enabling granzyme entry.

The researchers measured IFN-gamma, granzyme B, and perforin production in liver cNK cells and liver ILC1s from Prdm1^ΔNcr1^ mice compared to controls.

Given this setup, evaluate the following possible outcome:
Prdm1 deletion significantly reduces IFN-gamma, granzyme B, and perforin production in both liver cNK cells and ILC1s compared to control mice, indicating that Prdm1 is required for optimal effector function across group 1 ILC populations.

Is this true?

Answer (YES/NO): YES